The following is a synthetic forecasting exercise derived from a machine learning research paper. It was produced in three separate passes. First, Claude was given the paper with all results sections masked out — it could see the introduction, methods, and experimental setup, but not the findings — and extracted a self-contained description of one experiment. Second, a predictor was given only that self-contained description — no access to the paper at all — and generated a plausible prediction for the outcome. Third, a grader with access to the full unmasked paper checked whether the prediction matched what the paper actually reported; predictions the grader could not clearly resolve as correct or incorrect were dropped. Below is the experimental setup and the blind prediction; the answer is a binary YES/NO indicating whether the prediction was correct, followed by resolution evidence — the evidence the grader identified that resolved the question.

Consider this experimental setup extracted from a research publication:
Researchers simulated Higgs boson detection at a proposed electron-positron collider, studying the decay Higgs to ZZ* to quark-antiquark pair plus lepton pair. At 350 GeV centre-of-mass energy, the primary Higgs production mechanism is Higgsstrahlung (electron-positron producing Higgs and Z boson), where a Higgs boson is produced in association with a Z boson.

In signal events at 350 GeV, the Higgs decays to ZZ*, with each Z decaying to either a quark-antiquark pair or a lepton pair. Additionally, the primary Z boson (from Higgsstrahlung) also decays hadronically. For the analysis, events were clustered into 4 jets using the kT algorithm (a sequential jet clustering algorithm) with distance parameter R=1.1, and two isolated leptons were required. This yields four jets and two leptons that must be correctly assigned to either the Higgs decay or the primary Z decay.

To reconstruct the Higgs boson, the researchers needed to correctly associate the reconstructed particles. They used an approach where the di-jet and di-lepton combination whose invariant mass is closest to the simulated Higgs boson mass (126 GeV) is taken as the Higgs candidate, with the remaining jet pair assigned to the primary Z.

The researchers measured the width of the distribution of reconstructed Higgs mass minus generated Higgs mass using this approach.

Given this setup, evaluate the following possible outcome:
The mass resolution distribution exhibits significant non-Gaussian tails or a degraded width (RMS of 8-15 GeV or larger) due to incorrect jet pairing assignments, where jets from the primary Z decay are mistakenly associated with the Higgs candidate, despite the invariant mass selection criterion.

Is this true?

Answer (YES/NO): NO